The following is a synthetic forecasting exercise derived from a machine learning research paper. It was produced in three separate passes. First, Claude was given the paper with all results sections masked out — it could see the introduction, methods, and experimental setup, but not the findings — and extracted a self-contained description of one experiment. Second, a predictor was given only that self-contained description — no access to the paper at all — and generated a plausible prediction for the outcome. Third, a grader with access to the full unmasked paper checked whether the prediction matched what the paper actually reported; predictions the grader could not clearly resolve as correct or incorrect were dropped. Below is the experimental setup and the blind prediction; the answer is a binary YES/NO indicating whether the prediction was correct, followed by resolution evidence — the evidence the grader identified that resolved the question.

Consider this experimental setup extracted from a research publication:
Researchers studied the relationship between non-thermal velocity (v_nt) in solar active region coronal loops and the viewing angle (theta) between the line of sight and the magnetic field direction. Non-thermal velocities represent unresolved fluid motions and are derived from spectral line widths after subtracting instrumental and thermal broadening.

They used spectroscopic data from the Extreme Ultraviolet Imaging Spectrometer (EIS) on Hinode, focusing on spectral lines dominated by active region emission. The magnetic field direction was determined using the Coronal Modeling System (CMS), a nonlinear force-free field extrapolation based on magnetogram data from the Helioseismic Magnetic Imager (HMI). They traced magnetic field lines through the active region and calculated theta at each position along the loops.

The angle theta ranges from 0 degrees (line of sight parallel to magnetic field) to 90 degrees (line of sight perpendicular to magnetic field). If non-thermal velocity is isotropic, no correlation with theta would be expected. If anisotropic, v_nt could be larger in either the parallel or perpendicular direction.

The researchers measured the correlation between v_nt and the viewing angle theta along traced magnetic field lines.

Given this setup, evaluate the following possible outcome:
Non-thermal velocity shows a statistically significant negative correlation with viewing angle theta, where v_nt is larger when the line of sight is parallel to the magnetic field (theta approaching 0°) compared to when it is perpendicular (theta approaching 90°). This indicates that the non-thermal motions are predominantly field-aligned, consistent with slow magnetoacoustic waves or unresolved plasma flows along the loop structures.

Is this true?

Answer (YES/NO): YES